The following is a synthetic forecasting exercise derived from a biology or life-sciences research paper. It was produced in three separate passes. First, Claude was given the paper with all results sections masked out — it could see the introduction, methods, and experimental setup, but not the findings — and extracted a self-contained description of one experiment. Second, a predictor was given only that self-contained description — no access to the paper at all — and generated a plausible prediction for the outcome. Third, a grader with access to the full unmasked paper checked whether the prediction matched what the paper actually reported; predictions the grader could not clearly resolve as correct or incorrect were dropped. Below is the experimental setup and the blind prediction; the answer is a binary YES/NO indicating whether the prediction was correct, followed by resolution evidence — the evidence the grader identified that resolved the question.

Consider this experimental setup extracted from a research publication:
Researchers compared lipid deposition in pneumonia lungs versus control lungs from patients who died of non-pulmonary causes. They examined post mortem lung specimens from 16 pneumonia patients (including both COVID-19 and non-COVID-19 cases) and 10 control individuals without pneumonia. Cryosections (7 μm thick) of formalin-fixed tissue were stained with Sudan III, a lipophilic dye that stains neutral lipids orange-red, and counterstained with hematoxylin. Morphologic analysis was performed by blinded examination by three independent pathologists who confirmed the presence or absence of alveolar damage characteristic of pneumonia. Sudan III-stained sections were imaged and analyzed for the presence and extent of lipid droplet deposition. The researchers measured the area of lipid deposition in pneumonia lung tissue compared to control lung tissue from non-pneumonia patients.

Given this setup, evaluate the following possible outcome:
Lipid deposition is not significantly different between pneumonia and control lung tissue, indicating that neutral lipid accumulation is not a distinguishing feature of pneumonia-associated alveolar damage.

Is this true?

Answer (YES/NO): NO